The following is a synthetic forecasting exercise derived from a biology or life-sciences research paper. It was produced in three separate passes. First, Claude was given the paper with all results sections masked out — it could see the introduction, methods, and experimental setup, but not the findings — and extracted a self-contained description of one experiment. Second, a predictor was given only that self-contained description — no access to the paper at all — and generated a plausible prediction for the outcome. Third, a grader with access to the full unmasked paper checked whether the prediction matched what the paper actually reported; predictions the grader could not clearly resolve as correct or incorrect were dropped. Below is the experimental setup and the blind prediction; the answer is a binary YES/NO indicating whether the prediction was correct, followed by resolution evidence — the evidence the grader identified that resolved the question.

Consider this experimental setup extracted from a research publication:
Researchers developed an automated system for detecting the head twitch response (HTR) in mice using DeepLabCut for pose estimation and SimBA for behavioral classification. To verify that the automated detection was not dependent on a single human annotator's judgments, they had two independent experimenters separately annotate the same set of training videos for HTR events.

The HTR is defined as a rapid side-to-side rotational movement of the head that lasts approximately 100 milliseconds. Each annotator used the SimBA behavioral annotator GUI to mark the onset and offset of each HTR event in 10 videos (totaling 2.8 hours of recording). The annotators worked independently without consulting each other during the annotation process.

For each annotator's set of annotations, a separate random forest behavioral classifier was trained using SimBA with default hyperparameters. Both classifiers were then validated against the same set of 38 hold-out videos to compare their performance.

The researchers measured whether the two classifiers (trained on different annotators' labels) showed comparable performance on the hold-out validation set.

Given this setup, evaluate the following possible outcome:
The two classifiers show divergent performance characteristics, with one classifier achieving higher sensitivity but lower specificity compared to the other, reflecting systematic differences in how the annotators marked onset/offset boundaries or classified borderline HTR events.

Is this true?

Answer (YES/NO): NO